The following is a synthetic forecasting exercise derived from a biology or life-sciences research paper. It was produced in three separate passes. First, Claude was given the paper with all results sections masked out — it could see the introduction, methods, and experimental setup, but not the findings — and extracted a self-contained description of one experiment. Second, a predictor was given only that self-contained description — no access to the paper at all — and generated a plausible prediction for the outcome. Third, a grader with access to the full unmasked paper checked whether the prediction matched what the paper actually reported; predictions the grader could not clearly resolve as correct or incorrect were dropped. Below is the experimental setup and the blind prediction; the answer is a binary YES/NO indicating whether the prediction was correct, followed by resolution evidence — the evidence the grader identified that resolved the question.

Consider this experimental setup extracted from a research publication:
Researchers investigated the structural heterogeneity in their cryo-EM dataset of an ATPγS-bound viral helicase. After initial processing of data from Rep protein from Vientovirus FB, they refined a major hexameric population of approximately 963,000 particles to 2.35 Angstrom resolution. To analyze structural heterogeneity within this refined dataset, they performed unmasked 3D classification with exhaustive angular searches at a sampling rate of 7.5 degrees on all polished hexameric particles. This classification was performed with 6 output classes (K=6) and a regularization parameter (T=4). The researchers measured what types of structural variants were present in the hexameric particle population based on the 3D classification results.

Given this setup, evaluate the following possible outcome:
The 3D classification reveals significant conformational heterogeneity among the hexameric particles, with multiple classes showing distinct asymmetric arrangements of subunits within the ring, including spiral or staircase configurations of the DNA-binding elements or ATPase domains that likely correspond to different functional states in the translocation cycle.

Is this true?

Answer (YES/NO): NO